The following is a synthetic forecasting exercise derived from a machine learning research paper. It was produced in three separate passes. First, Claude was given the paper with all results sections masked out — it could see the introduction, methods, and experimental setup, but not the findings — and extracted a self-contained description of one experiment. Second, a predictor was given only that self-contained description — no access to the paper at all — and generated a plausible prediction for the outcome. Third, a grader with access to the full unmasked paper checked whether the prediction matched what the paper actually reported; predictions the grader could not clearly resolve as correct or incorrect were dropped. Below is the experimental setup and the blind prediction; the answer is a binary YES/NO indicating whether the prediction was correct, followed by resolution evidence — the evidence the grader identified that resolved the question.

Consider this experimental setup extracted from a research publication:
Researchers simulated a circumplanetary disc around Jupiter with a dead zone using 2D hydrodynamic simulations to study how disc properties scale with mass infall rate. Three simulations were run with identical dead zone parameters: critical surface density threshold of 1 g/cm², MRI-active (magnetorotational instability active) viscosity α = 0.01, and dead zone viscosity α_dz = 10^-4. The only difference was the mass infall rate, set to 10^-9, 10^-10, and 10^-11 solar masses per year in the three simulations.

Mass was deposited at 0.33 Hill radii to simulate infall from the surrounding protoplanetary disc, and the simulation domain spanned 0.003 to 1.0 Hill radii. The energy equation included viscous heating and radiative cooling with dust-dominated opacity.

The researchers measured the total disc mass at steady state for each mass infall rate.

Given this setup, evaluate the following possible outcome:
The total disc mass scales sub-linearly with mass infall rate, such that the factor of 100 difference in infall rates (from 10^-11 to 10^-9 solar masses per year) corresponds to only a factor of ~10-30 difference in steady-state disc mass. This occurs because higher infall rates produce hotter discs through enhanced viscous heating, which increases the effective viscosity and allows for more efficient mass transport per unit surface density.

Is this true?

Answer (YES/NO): NO